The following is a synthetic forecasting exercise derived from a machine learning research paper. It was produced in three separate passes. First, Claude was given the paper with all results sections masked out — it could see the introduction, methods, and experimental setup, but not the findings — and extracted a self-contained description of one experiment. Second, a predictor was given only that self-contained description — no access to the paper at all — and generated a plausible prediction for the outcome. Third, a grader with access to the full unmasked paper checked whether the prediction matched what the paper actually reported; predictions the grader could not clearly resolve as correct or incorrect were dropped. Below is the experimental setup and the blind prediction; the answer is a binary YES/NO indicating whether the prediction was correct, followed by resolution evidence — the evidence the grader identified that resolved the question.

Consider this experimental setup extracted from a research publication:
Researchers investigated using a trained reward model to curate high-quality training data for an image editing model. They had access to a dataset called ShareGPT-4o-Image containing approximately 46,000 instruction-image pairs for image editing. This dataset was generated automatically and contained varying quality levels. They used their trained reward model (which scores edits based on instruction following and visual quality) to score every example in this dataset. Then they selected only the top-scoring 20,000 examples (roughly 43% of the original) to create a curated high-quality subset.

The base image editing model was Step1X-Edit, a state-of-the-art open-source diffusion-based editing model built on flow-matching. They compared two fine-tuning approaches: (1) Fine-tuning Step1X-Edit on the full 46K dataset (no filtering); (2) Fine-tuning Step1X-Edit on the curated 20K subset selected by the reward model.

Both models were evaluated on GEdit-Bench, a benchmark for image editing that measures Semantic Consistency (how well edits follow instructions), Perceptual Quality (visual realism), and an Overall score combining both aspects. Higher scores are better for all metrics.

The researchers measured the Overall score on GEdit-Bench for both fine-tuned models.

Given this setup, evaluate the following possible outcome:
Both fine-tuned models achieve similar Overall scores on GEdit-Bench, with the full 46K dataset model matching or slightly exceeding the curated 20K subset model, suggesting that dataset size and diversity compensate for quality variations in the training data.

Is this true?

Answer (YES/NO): NO